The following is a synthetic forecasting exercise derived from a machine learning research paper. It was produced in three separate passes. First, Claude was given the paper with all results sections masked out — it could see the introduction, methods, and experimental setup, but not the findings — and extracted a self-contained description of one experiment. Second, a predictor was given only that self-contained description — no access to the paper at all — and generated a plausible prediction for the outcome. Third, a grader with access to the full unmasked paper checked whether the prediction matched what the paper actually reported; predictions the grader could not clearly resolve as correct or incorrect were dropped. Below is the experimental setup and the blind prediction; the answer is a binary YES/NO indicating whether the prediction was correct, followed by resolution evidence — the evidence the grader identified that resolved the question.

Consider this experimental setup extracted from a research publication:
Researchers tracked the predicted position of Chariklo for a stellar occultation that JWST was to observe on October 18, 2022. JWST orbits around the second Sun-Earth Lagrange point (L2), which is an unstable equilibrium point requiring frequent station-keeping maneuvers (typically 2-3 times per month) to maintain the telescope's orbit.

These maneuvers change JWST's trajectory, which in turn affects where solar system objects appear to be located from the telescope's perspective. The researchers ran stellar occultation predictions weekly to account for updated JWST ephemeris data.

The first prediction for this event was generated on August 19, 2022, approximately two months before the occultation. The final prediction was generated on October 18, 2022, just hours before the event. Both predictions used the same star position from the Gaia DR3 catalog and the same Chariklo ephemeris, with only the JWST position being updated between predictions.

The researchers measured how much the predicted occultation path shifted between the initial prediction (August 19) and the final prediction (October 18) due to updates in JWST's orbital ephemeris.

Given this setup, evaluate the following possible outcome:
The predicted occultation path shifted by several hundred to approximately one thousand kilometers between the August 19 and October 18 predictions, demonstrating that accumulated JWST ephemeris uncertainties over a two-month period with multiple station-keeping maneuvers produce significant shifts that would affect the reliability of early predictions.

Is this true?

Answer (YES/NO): NO